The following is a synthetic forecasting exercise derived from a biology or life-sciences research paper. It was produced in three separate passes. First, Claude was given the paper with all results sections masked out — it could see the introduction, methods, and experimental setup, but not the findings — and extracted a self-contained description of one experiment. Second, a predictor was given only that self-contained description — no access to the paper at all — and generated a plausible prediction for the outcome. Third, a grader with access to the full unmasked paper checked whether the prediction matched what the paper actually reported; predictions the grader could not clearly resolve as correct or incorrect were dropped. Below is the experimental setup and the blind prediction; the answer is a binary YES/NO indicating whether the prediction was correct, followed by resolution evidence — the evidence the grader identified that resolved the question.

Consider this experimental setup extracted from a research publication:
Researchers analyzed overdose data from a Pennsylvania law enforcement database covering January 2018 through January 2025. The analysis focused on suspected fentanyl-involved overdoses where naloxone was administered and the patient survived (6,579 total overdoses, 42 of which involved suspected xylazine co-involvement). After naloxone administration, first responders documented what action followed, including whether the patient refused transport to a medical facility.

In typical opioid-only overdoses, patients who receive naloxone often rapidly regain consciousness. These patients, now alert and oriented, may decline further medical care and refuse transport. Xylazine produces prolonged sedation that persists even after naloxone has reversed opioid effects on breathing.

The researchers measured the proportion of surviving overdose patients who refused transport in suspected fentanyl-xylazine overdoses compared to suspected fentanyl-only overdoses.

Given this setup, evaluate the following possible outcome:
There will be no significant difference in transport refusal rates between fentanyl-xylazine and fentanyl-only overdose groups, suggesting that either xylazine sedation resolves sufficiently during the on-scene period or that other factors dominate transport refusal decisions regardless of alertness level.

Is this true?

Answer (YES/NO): NO